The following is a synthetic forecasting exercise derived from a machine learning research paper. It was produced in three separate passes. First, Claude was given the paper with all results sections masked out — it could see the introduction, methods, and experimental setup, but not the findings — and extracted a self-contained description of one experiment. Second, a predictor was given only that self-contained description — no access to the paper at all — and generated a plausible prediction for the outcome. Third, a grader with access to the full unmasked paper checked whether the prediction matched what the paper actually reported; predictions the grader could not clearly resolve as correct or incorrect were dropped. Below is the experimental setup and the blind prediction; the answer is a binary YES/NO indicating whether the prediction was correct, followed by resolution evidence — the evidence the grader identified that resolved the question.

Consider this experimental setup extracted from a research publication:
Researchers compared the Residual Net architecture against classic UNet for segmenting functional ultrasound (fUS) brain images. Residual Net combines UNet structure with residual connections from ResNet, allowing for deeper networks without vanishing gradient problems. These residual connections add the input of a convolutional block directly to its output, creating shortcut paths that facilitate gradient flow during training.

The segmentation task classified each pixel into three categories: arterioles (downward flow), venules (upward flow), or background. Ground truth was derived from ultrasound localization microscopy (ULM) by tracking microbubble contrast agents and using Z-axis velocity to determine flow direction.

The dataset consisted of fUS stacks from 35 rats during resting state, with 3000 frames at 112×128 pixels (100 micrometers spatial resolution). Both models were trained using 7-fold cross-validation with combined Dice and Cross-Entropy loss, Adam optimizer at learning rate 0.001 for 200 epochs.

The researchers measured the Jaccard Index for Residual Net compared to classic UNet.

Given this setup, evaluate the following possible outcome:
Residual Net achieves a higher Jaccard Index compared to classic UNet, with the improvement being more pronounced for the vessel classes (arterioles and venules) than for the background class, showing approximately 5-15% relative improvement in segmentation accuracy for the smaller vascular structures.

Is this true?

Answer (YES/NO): NO